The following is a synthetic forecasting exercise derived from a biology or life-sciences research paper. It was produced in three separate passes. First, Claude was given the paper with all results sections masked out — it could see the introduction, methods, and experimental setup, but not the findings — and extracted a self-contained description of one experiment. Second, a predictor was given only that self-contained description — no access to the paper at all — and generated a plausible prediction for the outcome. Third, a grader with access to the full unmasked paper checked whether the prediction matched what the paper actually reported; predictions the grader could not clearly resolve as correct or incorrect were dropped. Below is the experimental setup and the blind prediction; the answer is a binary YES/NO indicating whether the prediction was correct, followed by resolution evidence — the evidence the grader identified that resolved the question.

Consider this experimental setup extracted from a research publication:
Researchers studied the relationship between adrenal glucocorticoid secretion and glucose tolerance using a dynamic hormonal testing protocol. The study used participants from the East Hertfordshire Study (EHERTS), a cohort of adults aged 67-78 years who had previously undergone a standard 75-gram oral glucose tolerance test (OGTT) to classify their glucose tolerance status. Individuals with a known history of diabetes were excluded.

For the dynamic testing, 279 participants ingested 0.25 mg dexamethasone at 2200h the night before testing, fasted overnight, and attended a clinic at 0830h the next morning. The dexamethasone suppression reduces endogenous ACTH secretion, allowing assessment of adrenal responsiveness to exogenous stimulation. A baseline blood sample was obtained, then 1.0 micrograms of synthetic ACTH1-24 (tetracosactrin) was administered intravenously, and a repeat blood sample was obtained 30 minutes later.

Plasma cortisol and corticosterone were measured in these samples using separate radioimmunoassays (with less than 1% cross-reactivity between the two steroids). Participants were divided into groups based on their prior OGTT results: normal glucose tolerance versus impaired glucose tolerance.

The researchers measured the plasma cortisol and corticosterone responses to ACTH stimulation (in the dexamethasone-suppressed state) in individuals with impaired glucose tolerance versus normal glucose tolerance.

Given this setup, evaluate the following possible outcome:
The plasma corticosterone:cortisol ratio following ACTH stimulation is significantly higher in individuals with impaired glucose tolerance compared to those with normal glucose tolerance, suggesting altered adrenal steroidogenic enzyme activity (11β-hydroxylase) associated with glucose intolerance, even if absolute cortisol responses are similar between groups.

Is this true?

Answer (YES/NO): NO